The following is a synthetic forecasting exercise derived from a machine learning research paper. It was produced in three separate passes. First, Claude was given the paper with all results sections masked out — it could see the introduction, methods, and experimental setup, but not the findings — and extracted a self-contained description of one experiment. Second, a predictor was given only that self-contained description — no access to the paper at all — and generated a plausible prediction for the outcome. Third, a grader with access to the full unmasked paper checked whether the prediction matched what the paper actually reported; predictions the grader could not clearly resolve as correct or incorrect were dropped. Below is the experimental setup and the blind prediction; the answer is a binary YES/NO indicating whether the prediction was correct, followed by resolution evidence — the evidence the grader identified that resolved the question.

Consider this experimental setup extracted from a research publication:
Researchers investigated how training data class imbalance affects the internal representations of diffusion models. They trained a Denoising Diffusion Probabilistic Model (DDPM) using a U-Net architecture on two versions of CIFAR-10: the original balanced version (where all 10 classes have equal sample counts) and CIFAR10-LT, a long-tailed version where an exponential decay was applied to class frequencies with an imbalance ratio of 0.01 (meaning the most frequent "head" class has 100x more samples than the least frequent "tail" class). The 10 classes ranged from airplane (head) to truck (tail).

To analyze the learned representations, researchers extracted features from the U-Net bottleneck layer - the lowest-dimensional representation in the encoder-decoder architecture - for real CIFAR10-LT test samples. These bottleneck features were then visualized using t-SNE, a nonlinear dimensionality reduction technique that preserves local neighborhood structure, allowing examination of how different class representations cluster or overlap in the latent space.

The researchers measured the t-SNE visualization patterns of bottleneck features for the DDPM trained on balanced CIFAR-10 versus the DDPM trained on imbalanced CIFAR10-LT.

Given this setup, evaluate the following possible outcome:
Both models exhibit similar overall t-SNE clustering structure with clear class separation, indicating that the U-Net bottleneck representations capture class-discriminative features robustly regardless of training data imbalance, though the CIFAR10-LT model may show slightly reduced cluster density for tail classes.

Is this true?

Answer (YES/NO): NO